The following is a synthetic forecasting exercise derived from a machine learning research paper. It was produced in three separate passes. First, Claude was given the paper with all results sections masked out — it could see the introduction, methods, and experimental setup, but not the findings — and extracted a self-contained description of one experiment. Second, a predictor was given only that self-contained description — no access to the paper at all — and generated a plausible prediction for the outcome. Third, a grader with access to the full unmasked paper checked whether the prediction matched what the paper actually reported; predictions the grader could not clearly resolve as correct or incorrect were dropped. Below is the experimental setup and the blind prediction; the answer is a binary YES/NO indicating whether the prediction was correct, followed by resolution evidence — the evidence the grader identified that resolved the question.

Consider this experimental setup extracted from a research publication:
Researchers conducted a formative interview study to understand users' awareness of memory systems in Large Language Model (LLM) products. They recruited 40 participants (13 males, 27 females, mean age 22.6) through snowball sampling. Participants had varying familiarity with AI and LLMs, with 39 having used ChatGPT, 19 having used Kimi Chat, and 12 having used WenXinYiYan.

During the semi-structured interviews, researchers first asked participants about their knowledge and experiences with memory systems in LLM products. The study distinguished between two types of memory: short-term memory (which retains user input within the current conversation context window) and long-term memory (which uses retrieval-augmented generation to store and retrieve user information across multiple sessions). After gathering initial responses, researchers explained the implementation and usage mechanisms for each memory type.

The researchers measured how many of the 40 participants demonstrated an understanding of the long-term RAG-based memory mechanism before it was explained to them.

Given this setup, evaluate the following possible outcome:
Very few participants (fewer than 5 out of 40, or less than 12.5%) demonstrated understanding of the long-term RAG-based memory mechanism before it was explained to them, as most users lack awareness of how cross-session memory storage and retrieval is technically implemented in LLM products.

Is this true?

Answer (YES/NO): NO